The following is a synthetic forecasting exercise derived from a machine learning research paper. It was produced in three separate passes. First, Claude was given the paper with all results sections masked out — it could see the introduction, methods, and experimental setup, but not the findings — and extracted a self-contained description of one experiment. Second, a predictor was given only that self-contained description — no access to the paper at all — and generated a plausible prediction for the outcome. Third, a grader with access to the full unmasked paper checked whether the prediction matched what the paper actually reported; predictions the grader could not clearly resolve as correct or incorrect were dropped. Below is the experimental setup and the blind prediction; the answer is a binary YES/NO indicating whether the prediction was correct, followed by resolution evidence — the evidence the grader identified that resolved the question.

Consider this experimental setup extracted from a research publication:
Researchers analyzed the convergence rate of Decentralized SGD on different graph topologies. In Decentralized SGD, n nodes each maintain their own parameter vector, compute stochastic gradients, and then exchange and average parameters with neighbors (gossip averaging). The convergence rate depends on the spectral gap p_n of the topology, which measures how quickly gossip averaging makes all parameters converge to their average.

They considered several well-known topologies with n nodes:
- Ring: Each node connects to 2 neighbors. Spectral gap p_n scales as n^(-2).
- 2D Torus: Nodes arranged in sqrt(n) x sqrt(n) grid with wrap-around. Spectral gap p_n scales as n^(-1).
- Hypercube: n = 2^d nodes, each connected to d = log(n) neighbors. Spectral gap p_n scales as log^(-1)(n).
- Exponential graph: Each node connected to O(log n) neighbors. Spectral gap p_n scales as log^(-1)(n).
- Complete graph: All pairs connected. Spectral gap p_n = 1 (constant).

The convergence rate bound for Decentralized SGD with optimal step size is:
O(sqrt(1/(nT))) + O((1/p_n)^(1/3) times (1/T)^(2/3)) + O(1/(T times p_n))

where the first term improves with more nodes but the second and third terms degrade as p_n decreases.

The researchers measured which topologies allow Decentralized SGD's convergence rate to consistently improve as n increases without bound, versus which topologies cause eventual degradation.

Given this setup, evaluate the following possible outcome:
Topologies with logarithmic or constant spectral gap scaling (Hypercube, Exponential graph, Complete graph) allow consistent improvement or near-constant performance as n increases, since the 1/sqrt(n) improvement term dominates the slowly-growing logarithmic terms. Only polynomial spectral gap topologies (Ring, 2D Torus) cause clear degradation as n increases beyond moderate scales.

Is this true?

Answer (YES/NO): NO